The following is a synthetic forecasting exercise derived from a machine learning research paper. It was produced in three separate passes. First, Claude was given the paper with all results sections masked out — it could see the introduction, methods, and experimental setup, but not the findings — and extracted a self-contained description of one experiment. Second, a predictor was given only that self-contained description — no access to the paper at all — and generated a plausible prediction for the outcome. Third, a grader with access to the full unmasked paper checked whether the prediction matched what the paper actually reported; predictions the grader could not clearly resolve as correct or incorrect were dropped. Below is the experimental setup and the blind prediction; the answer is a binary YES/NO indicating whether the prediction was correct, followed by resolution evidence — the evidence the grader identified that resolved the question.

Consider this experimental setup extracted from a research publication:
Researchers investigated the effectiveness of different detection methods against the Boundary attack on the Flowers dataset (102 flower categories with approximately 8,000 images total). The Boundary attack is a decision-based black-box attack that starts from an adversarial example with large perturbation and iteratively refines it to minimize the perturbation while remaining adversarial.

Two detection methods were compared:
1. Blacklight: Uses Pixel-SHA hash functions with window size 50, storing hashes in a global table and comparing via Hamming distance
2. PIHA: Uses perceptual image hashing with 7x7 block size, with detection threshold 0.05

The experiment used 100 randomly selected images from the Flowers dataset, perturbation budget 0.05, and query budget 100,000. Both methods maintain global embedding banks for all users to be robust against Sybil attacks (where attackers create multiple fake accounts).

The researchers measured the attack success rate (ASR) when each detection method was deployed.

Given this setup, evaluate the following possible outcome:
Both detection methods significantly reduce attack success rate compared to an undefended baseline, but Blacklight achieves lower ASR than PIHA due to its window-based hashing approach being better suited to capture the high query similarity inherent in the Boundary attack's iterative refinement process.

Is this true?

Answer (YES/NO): YES